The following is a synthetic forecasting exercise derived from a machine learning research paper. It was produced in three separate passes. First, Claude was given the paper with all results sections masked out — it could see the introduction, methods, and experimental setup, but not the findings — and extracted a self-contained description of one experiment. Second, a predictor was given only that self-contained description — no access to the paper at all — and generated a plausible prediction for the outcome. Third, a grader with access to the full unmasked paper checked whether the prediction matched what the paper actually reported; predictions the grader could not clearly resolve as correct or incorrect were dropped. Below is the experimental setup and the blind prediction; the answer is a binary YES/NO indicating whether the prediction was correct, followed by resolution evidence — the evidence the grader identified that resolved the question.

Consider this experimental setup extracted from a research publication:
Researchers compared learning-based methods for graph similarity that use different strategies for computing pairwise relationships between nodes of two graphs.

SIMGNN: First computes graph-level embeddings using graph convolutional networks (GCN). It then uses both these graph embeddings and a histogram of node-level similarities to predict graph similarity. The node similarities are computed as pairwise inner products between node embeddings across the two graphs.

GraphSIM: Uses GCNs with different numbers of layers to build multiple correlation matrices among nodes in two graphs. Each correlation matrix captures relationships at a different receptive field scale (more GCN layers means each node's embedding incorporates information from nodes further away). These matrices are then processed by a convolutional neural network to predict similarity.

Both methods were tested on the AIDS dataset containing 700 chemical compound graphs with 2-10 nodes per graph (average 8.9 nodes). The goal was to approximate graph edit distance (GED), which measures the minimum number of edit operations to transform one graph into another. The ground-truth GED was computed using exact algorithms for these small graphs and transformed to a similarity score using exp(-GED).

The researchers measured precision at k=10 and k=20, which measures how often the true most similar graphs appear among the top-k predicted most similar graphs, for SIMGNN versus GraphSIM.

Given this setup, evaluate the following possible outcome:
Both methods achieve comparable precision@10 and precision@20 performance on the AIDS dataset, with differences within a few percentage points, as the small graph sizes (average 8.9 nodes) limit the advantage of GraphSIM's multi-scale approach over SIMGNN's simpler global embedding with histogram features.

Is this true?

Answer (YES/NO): NO